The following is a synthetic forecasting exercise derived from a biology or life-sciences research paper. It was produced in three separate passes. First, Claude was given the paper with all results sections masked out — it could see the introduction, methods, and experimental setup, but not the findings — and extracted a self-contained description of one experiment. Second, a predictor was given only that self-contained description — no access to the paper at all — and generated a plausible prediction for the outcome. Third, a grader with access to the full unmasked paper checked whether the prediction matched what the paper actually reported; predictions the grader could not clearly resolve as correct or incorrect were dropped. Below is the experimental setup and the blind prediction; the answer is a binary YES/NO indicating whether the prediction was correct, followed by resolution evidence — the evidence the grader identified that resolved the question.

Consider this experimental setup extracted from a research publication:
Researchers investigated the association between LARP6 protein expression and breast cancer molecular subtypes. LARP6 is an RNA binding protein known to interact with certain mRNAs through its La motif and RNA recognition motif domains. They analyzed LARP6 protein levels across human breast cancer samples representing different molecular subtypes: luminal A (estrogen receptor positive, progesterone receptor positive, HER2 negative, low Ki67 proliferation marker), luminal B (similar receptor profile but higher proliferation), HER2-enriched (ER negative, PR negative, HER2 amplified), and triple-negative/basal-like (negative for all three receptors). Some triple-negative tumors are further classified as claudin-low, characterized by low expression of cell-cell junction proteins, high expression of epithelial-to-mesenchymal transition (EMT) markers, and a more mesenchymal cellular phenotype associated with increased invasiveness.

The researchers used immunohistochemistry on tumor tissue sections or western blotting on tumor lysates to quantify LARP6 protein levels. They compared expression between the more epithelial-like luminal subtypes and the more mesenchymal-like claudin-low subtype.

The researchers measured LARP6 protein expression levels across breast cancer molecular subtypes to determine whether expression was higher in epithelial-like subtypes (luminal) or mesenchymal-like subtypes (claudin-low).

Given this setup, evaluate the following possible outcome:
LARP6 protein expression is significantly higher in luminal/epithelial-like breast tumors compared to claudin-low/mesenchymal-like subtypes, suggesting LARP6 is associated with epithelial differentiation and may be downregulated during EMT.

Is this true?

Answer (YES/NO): NO